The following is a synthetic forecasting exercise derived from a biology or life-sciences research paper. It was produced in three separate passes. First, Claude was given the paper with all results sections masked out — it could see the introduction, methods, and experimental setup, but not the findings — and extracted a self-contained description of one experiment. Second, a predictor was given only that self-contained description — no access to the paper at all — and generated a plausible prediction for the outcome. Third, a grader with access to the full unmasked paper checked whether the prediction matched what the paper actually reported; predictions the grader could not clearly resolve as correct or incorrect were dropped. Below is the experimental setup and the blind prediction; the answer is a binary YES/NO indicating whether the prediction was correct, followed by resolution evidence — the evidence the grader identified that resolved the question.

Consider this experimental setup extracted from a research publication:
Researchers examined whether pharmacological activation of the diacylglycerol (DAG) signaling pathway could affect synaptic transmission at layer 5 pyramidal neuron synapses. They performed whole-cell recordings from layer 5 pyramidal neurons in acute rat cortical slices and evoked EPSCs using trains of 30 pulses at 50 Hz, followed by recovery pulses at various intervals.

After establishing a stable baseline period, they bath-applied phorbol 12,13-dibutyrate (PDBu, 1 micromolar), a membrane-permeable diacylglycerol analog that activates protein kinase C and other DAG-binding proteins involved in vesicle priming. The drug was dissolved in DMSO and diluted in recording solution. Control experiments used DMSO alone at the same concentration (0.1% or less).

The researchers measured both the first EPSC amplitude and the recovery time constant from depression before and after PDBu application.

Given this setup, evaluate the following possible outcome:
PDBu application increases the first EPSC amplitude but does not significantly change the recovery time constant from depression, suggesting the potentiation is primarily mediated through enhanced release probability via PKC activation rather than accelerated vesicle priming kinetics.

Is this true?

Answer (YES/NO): NO